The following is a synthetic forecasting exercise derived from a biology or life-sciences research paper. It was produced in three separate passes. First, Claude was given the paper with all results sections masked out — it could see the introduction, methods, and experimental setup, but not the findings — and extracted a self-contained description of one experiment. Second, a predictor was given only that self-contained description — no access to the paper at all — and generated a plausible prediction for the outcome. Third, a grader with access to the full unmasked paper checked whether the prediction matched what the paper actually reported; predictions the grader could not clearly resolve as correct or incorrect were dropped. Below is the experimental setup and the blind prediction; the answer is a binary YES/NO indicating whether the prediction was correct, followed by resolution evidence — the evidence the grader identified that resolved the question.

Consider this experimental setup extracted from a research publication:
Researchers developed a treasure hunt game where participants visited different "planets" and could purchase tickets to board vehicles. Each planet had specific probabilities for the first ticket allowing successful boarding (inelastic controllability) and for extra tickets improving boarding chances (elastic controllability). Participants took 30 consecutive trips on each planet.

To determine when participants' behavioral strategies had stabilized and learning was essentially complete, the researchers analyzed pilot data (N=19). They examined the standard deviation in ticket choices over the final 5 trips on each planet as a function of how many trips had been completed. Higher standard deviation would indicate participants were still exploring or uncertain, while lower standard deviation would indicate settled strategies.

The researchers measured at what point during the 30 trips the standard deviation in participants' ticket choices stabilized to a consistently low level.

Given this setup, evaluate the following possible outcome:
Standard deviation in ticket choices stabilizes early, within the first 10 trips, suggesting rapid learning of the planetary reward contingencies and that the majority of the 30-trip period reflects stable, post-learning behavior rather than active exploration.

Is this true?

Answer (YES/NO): NO